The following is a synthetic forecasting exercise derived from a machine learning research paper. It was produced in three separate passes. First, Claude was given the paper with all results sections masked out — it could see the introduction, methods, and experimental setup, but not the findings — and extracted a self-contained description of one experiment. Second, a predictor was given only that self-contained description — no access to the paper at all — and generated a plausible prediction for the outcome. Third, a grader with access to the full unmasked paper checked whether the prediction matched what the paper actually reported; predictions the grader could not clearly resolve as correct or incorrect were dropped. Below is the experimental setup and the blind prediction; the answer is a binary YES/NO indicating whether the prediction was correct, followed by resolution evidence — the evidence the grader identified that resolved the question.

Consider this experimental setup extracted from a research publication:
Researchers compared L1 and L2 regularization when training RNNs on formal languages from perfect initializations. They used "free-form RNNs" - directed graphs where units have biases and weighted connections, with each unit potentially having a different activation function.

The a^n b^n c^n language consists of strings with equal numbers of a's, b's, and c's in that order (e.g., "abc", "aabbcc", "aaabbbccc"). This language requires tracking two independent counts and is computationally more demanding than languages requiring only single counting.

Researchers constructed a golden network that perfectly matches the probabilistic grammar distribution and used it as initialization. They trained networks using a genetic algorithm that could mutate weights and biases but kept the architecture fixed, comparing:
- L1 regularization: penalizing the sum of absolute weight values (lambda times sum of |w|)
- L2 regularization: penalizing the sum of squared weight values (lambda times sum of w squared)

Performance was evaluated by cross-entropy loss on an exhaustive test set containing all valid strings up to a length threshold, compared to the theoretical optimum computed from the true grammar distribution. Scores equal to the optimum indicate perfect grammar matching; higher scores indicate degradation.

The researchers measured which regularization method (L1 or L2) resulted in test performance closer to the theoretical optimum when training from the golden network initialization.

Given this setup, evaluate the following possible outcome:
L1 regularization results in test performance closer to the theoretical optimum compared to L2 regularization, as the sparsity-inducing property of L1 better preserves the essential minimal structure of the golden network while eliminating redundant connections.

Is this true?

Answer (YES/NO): NO